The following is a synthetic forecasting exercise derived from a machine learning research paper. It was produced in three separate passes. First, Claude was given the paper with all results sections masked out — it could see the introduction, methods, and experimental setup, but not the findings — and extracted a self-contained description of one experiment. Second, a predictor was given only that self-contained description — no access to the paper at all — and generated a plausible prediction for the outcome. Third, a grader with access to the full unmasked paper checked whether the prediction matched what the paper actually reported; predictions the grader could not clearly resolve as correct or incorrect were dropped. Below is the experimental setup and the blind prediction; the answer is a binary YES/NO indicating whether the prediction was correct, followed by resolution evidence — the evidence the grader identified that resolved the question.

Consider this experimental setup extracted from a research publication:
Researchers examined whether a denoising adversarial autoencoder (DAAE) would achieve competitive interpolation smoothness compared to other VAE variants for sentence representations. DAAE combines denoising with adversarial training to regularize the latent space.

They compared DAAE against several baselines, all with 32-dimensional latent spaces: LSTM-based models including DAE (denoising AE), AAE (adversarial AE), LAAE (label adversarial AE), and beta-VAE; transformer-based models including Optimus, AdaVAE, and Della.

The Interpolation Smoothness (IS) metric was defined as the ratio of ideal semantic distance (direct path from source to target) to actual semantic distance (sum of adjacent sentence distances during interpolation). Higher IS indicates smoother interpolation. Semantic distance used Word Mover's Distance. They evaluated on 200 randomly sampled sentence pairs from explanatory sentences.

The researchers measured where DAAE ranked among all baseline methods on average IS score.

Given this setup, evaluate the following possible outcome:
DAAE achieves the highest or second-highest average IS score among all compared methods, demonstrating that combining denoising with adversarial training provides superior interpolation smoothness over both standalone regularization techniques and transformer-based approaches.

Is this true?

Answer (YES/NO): NO